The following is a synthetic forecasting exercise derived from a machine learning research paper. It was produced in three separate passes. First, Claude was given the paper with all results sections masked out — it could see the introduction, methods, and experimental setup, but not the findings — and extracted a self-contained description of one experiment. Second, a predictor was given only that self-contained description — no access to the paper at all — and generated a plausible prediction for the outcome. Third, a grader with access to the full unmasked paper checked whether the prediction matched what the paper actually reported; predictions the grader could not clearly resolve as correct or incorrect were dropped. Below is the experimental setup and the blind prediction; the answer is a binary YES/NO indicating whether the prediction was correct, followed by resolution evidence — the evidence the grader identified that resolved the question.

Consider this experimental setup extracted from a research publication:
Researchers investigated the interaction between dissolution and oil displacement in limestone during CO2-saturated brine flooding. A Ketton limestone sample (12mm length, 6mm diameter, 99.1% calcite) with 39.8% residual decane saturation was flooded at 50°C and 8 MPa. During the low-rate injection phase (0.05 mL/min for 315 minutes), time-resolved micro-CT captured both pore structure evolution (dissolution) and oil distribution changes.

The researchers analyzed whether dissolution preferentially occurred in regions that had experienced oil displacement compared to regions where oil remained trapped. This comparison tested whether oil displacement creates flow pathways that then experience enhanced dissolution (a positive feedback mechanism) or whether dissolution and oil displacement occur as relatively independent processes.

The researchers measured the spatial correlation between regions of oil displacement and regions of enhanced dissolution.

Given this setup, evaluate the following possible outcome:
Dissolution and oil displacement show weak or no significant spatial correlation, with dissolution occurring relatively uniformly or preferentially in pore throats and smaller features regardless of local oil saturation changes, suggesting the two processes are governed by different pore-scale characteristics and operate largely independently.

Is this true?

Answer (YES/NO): NO